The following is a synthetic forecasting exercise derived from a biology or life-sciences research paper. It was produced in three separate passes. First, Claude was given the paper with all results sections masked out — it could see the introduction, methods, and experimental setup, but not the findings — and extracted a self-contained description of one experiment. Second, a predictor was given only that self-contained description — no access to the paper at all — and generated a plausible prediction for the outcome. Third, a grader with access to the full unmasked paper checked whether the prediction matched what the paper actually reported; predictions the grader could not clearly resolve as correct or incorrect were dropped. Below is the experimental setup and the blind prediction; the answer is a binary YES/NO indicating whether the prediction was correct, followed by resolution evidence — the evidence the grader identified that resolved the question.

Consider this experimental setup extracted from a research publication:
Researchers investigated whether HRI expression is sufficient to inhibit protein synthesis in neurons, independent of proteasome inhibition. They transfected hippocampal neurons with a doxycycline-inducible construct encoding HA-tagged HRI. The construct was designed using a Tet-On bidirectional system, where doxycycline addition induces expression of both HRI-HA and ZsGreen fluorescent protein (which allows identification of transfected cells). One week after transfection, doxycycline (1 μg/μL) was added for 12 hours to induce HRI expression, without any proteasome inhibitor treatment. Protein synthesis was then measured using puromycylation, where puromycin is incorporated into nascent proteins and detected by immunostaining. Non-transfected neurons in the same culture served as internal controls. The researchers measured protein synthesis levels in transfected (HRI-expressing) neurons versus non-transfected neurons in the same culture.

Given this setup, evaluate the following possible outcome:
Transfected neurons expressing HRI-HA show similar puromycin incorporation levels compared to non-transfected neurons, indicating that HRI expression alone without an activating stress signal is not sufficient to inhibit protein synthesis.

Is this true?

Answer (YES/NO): NO